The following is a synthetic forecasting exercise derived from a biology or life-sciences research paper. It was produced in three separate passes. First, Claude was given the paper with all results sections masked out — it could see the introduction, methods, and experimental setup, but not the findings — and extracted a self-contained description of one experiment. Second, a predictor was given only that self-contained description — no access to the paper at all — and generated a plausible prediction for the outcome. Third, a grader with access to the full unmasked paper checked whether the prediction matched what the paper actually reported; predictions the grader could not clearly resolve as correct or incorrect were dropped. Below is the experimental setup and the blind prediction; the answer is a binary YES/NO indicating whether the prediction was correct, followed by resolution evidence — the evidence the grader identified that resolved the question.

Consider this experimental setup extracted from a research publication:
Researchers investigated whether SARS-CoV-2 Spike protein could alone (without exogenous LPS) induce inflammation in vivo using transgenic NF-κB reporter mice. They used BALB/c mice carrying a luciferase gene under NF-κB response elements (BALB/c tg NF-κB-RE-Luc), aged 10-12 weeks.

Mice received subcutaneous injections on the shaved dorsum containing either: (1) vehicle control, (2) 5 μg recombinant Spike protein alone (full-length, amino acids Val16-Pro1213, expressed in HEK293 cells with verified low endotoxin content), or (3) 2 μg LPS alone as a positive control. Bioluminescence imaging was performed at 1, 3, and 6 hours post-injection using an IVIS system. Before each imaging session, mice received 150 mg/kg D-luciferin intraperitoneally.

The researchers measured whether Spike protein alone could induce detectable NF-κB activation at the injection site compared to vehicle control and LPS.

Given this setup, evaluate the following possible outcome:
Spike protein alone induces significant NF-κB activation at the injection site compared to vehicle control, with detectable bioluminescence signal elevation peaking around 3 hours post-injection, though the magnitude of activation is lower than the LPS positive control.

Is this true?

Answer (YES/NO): NO